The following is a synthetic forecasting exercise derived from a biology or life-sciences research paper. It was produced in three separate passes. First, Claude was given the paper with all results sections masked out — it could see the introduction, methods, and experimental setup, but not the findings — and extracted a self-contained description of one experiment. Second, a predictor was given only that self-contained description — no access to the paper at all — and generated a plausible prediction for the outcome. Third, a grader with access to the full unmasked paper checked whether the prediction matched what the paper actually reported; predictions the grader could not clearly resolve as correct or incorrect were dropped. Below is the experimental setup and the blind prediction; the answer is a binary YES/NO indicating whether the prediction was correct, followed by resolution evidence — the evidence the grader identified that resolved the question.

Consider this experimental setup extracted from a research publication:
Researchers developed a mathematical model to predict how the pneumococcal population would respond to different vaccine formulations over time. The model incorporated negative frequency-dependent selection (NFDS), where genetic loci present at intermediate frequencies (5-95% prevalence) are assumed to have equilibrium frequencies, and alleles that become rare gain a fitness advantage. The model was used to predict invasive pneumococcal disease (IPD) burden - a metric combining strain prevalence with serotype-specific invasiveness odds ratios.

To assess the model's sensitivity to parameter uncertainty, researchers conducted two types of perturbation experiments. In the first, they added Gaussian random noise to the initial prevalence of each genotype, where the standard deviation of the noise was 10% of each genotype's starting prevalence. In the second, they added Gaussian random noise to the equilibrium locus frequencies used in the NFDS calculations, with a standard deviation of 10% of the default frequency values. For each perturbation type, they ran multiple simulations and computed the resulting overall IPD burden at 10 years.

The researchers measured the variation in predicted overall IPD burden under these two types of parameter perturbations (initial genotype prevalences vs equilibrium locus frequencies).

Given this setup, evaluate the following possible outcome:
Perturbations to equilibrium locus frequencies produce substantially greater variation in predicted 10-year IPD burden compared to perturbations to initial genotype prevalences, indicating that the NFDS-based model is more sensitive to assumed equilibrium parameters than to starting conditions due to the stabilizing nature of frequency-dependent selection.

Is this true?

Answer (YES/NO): YES